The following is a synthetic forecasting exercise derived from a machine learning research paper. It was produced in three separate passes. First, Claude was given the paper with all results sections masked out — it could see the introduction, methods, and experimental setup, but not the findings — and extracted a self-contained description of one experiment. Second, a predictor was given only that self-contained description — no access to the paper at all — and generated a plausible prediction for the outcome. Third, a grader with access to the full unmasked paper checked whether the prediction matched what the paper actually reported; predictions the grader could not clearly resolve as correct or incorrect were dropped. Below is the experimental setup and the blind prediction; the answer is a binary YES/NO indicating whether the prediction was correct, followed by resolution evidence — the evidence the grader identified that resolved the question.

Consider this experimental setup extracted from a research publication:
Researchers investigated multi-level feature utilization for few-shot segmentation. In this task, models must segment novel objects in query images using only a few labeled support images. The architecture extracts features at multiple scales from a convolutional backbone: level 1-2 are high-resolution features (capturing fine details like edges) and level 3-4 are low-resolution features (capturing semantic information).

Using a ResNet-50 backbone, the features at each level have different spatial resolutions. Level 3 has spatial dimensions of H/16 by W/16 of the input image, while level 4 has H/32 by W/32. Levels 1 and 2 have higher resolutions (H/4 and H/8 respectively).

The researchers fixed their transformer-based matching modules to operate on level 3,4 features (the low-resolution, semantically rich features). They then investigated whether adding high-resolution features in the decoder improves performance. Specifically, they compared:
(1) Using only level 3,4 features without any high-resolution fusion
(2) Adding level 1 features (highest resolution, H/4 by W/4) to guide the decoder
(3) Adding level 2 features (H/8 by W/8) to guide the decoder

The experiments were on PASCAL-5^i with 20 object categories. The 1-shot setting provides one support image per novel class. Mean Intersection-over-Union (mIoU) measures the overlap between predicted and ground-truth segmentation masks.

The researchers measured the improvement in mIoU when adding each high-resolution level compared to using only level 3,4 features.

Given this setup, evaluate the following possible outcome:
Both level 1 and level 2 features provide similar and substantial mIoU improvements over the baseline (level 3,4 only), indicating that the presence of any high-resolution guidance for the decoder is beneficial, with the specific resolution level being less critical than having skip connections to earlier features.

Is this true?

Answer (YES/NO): YES